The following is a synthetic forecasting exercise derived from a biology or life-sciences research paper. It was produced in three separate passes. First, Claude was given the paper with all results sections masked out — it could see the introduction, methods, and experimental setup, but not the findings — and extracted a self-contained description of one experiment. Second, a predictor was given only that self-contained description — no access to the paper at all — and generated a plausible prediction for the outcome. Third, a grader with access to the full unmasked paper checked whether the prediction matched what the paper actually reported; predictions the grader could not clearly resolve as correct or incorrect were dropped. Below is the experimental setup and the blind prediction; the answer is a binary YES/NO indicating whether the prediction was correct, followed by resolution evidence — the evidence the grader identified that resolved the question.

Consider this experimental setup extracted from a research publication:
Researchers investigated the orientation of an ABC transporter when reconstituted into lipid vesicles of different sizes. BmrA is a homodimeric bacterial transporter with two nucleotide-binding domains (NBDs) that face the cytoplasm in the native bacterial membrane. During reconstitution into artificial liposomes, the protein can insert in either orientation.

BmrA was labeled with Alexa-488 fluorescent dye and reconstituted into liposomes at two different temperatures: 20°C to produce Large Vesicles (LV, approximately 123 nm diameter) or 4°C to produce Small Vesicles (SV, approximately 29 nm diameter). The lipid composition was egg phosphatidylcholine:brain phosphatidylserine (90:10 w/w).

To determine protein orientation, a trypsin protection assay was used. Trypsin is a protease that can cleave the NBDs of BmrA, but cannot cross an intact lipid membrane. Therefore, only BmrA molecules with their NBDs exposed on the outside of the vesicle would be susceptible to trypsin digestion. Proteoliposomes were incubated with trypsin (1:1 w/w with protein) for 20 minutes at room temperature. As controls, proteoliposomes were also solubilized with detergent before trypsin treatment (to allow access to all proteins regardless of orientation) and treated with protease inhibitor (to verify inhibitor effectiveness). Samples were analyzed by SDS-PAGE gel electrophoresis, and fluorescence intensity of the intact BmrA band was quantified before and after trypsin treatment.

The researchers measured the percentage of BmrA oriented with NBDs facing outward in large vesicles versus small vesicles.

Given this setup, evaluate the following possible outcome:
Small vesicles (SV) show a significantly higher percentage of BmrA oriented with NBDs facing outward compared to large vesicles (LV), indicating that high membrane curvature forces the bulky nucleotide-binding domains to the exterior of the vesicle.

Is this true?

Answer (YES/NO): NO